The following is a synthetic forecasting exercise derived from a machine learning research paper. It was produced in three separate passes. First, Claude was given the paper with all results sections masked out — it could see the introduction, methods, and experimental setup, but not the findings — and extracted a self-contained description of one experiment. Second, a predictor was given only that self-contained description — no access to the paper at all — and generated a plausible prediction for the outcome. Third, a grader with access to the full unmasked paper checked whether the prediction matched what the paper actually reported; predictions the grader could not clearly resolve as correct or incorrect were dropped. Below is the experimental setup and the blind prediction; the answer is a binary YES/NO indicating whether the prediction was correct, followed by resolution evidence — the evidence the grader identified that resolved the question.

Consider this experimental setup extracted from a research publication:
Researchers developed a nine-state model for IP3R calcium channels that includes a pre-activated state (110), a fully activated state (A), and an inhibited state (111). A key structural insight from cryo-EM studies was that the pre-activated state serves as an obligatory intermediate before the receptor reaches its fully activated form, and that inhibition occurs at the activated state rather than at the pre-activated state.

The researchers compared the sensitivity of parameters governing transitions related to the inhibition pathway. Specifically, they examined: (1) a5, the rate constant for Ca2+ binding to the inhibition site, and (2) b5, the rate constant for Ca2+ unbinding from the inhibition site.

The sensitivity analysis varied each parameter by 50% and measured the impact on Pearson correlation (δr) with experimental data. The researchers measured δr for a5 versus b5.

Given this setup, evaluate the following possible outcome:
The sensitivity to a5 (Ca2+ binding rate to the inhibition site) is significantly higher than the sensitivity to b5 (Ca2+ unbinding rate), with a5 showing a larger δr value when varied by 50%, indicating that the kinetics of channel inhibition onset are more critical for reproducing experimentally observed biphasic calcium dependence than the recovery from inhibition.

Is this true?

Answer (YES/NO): NO